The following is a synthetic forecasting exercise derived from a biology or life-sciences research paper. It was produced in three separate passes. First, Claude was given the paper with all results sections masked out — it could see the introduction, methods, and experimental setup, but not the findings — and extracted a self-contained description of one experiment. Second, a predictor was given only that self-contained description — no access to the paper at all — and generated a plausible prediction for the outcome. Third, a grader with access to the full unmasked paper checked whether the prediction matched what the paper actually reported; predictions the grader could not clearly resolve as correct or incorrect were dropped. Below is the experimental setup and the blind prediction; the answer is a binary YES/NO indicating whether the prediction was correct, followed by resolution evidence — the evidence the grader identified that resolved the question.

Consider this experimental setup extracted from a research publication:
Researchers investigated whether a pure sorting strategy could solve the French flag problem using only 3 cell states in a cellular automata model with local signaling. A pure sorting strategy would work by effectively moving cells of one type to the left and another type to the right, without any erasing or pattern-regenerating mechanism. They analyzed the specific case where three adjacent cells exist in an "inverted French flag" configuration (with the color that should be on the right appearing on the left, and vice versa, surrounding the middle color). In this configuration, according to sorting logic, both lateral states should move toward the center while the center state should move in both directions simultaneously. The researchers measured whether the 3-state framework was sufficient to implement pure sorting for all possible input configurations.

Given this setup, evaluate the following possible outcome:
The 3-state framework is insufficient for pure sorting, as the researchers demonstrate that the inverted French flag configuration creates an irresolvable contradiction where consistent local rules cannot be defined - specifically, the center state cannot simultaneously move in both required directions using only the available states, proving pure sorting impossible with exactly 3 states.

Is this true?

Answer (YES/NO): YES